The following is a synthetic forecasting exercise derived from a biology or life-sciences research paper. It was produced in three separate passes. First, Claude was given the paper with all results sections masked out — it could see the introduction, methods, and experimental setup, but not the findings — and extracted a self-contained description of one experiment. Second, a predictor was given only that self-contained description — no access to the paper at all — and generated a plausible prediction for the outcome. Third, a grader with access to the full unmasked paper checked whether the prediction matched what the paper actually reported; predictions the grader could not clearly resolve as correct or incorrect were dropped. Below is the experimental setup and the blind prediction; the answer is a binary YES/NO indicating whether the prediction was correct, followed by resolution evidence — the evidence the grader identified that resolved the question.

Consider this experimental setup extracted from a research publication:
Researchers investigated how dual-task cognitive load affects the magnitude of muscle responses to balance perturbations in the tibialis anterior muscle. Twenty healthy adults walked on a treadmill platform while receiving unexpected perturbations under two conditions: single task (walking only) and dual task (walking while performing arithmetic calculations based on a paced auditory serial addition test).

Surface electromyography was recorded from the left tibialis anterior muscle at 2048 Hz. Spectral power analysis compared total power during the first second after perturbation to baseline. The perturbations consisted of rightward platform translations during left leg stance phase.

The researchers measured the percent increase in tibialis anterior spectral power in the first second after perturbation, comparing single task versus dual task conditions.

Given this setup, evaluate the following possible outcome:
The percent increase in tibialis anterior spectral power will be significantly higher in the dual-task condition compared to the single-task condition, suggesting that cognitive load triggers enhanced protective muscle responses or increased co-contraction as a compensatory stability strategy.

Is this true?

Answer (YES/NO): YES